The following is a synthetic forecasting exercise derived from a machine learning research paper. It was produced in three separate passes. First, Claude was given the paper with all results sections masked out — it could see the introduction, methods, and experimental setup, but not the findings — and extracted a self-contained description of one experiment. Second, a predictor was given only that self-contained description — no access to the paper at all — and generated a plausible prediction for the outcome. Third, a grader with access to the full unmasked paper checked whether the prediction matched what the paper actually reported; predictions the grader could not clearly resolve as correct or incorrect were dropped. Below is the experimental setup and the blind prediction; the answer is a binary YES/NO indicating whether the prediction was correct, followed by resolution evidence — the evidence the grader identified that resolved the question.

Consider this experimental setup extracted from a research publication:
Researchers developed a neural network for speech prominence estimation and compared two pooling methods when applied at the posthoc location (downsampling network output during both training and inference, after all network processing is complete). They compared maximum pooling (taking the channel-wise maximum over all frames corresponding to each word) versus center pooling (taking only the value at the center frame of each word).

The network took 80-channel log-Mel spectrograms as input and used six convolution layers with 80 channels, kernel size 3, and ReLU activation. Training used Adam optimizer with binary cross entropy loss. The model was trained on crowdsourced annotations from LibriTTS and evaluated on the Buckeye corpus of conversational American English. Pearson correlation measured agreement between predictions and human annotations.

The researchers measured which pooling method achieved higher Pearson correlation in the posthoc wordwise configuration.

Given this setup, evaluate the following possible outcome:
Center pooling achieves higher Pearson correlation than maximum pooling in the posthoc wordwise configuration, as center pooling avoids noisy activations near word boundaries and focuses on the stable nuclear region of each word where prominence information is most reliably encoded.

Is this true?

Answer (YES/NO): NO